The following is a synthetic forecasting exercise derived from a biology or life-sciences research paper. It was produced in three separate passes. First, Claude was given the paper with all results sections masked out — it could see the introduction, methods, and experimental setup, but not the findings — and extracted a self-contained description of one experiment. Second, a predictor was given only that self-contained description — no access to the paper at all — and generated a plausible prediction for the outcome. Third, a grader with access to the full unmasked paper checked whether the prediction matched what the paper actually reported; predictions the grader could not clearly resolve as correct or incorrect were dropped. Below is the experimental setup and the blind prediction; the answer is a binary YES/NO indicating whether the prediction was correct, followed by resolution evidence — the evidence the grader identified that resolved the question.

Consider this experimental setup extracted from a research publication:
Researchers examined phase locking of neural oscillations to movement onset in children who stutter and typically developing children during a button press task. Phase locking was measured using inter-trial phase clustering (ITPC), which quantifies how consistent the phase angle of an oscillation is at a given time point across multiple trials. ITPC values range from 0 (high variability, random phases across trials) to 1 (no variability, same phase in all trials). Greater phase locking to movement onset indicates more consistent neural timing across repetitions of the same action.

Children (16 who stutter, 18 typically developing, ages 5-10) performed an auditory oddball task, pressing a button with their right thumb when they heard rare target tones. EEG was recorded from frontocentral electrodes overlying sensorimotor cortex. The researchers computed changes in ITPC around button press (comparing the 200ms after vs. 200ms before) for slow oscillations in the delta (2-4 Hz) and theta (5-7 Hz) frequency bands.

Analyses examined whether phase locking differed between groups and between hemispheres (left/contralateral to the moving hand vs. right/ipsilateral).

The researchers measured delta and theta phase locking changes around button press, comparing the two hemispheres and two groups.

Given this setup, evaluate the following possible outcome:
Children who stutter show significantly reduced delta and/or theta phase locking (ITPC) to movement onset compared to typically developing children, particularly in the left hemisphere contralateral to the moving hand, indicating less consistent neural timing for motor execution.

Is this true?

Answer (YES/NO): NO